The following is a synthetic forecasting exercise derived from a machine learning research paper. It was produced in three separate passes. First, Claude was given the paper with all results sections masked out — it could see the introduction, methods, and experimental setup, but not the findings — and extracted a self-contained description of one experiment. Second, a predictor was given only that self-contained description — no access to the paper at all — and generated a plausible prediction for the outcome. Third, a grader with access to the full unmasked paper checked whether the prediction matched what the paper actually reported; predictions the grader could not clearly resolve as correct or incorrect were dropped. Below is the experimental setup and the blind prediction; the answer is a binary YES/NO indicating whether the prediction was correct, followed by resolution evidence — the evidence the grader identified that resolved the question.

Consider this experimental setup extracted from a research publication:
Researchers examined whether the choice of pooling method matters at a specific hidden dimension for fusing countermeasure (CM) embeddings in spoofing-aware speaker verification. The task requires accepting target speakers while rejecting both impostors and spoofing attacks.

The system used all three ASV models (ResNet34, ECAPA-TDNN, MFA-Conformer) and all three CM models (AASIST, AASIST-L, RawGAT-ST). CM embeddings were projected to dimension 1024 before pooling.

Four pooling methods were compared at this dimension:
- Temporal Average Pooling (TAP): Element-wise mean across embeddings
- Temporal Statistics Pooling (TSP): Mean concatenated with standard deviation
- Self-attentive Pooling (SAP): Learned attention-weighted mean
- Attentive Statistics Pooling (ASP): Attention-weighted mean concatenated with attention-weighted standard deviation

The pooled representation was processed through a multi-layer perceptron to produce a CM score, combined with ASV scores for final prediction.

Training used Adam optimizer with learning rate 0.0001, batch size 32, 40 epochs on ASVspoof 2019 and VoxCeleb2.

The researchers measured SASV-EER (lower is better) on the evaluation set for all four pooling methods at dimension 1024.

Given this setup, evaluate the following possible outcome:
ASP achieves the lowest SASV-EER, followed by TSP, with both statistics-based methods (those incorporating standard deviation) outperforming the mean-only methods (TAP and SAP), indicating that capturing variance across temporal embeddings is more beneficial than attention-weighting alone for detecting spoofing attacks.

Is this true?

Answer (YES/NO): NO